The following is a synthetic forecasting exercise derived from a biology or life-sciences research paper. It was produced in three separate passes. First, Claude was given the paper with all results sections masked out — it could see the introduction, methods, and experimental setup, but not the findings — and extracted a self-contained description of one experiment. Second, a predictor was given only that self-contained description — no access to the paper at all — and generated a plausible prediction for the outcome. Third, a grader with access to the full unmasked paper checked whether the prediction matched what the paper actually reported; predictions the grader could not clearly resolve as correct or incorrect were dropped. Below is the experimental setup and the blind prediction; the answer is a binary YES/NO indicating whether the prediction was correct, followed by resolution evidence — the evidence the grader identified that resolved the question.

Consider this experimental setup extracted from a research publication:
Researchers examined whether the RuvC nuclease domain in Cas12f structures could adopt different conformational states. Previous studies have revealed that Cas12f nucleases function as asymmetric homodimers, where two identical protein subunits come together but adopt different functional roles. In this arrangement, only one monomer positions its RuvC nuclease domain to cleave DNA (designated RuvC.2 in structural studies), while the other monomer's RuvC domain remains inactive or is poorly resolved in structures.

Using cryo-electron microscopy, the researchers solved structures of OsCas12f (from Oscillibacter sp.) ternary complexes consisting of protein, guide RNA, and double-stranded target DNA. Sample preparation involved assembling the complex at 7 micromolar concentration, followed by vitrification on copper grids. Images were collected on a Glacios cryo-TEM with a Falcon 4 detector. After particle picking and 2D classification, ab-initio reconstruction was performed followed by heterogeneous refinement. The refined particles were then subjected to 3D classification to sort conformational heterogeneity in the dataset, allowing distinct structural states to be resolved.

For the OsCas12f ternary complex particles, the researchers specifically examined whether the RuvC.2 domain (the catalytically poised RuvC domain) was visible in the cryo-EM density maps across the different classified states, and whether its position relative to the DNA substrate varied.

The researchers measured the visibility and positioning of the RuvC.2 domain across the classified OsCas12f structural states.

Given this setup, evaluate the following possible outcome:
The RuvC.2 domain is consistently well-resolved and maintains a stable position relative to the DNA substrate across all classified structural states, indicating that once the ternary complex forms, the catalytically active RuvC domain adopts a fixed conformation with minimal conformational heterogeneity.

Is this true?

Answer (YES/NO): NO